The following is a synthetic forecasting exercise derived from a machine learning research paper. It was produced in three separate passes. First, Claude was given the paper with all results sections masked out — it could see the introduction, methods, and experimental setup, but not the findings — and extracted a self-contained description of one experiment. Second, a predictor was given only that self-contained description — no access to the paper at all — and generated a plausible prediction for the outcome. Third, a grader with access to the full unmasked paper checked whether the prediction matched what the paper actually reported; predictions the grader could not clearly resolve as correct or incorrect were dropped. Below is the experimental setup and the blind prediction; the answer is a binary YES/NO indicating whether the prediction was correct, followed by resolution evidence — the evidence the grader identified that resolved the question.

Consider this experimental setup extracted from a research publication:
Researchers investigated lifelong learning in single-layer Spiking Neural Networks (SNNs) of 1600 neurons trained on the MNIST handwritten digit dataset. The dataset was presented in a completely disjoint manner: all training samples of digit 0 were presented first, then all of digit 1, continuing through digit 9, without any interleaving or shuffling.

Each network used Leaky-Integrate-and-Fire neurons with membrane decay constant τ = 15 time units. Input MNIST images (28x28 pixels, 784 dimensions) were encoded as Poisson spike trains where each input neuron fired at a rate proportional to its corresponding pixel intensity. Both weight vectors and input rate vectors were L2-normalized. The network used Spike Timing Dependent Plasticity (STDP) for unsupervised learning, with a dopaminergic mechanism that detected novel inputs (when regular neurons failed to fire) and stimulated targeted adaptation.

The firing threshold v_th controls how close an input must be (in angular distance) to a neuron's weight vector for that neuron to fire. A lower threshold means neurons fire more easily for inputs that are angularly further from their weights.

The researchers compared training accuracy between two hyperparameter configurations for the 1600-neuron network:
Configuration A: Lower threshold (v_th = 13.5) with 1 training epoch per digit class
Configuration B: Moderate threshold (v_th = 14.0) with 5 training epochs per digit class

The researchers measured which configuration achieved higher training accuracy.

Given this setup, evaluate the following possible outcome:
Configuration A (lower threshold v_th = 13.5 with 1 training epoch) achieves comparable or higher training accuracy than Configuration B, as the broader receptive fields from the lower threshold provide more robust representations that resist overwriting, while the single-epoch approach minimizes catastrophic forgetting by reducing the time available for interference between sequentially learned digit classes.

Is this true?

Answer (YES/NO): NO